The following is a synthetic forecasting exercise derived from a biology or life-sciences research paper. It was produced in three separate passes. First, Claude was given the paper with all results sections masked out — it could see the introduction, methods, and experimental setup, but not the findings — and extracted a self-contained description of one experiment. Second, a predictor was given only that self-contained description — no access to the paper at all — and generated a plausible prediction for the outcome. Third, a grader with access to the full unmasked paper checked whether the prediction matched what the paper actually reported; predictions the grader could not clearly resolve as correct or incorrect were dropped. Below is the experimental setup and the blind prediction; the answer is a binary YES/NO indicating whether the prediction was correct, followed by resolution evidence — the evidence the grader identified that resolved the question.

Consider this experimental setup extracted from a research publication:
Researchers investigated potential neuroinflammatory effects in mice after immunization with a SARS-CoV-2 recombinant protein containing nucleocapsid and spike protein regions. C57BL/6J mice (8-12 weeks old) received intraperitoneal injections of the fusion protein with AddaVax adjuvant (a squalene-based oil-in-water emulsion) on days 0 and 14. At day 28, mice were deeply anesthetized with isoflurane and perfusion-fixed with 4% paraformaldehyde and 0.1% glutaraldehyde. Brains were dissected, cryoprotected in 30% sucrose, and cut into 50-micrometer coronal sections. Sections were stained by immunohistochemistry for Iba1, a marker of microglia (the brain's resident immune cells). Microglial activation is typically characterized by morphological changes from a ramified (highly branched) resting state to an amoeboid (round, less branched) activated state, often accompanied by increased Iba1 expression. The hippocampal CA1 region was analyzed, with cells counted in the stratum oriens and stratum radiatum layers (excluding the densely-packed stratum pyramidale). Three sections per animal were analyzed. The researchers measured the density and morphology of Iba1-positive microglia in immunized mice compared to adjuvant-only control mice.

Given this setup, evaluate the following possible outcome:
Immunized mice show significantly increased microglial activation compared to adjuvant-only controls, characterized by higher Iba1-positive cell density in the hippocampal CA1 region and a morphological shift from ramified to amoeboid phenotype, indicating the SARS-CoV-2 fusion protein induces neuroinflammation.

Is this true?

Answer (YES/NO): NO